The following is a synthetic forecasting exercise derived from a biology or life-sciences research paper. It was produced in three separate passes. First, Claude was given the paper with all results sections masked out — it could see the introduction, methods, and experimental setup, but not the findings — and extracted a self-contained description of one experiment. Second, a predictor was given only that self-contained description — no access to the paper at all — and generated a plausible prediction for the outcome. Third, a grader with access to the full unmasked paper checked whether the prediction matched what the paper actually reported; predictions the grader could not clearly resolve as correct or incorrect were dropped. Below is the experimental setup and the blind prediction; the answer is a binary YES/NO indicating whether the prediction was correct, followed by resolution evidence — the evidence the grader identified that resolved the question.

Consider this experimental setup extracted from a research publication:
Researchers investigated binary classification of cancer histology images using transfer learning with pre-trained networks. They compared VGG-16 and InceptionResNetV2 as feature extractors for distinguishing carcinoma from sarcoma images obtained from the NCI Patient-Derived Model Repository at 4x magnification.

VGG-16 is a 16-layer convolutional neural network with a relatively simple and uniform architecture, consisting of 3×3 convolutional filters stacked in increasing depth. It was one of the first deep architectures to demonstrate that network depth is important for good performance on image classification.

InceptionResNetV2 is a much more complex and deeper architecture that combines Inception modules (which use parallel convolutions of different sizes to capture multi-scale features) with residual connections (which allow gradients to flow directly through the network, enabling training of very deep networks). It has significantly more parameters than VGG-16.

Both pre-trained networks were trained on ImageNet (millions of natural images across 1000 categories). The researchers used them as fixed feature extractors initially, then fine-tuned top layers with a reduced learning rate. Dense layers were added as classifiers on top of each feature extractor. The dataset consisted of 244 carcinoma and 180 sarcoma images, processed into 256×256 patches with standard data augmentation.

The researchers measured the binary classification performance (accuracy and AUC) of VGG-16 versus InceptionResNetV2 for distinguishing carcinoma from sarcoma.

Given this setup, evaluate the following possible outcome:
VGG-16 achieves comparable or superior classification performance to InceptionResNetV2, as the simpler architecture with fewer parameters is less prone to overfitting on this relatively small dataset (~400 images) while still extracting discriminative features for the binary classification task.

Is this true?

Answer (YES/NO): YES